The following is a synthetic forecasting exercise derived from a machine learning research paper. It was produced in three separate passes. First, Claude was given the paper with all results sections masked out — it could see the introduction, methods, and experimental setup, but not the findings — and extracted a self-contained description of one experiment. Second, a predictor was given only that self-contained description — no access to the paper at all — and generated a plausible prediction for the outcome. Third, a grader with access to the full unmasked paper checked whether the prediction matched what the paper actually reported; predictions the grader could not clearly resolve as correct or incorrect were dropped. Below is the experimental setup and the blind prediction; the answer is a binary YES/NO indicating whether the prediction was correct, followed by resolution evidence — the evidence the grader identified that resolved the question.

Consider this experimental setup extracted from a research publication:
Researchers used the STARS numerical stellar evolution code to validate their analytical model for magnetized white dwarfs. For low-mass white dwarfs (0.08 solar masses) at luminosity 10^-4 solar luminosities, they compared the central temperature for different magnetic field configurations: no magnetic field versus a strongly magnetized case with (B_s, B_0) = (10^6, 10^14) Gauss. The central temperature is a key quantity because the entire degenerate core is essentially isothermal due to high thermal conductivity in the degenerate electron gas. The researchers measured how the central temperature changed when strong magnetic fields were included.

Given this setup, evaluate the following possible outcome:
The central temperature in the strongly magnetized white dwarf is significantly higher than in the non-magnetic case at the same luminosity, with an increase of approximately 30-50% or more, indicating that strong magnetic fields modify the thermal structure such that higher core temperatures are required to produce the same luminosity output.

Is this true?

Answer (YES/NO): NO